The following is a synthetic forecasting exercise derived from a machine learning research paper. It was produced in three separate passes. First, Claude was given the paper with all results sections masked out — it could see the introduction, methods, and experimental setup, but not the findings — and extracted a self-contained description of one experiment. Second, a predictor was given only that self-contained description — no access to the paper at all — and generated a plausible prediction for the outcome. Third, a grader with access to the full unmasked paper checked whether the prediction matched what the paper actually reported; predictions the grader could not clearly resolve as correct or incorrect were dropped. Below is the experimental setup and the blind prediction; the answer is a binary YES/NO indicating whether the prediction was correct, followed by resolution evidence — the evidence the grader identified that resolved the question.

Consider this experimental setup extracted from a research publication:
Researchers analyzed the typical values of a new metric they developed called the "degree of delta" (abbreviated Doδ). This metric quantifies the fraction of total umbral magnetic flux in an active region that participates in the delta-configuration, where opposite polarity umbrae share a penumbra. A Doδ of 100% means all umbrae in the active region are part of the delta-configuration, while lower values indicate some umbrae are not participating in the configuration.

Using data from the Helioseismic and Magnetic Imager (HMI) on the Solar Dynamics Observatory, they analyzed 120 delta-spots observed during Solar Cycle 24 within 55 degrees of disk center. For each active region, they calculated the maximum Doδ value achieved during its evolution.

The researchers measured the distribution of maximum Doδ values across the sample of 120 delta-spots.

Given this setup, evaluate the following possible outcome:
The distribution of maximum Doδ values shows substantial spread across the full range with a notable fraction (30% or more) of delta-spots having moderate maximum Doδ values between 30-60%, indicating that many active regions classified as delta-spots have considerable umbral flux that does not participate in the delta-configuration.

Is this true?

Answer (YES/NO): YES